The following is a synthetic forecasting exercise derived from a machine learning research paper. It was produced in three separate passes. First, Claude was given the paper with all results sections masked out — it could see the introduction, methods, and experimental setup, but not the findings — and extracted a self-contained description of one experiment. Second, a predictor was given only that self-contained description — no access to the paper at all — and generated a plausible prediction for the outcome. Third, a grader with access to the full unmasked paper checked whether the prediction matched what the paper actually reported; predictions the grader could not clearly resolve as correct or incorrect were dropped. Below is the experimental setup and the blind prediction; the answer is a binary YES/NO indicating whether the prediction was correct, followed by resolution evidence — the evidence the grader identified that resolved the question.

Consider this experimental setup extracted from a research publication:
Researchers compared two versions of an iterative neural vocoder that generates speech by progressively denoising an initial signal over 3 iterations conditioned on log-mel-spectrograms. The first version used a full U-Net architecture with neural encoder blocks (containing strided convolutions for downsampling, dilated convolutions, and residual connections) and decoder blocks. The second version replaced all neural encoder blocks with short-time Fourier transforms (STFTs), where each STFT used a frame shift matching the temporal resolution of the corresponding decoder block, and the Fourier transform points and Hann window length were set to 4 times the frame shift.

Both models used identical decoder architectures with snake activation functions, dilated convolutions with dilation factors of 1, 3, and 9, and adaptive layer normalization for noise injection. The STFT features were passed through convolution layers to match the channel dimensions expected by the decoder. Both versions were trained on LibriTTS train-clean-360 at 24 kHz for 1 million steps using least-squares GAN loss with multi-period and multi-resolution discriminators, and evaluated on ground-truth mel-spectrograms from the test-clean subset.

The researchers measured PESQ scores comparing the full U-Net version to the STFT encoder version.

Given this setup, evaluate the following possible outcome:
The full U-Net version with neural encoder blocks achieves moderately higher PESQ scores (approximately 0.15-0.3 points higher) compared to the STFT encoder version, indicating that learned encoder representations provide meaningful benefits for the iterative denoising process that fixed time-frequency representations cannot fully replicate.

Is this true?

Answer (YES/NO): NO